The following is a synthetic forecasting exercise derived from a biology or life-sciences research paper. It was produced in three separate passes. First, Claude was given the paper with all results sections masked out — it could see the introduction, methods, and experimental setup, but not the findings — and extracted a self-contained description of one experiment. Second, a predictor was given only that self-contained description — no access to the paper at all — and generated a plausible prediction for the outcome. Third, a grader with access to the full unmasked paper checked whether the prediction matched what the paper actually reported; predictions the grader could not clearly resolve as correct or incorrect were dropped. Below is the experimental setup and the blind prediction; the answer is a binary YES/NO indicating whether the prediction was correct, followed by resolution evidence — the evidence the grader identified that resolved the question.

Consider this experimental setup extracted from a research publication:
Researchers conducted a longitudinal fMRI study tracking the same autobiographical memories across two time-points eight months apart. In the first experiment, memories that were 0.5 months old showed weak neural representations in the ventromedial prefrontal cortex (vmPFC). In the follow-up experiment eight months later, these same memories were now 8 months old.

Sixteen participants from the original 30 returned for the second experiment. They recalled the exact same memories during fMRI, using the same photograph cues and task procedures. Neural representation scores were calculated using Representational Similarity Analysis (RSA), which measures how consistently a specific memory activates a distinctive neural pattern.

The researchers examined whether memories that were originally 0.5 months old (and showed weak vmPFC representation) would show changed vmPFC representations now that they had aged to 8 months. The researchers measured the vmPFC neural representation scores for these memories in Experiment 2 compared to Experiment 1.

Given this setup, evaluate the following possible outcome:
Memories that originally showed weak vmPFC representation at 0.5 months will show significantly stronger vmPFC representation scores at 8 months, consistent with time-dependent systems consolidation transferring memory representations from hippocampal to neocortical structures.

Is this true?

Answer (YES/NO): YES